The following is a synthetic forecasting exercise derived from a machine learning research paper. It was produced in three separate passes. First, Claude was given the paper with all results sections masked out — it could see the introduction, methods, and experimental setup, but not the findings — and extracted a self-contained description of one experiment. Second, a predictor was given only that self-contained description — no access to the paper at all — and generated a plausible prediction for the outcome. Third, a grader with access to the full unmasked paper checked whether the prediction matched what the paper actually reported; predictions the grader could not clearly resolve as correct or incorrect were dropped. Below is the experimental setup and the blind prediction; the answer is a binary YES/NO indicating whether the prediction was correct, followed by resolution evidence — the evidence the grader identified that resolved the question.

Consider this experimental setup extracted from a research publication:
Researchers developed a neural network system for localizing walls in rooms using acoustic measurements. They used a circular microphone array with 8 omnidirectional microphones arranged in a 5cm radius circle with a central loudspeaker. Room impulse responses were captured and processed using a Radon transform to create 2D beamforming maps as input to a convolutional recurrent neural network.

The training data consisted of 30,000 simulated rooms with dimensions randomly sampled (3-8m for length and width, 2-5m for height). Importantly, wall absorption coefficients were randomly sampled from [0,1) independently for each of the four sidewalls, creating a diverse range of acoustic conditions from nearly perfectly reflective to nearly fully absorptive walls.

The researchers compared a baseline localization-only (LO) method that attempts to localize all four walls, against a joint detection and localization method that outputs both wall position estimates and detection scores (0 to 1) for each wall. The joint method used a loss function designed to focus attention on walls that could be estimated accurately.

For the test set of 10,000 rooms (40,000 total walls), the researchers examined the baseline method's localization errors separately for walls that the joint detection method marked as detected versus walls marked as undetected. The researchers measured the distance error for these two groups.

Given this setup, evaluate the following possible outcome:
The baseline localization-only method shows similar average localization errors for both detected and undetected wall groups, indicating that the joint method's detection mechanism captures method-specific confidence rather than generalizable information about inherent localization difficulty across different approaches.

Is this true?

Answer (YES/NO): NO